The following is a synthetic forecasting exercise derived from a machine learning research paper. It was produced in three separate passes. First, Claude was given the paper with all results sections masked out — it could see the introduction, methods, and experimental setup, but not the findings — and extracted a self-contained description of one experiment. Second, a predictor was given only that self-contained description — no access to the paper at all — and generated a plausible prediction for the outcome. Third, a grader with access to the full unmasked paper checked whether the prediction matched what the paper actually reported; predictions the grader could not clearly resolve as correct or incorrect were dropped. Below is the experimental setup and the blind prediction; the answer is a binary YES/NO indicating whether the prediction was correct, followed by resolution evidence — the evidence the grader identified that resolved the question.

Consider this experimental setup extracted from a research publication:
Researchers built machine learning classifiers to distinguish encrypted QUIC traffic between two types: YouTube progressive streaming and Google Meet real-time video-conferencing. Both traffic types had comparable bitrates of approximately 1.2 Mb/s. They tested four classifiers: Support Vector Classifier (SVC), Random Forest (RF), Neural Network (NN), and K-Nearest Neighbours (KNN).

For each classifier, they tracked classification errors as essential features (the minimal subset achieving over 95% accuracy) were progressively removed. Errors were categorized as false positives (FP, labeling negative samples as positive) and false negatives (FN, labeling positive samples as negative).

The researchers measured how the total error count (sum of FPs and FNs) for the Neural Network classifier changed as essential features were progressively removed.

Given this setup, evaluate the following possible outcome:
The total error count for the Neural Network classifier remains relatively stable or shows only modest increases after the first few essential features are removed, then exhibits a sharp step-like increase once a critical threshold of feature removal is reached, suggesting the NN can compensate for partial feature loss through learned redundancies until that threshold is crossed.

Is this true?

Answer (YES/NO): YES